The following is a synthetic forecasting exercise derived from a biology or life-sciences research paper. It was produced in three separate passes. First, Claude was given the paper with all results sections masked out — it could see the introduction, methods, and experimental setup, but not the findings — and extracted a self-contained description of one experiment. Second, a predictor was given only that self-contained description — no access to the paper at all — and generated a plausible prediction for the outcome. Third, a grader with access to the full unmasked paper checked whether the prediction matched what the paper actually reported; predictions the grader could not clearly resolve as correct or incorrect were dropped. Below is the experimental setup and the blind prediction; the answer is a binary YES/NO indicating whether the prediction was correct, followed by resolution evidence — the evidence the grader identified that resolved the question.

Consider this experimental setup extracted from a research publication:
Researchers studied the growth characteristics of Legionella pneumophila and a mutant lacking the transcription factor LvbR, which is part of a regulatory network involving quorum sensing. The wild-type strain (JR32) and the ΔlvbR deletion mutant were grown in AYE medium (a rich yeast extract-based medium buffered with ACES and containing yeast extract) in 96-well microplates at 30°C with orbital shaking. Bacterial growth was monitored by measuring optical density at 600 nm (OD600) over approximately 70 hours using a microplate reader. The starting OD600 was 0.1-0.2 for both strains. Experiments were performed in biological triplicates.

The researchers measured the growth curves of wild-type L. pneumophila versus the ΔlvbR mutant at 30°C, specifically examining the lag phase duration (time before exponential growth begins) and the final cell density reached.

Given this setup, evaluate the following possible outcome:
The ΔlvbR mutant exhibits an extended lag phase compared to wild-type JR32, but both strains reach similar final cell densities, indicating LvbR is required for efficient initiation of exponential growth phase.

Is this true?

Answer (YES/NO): NO